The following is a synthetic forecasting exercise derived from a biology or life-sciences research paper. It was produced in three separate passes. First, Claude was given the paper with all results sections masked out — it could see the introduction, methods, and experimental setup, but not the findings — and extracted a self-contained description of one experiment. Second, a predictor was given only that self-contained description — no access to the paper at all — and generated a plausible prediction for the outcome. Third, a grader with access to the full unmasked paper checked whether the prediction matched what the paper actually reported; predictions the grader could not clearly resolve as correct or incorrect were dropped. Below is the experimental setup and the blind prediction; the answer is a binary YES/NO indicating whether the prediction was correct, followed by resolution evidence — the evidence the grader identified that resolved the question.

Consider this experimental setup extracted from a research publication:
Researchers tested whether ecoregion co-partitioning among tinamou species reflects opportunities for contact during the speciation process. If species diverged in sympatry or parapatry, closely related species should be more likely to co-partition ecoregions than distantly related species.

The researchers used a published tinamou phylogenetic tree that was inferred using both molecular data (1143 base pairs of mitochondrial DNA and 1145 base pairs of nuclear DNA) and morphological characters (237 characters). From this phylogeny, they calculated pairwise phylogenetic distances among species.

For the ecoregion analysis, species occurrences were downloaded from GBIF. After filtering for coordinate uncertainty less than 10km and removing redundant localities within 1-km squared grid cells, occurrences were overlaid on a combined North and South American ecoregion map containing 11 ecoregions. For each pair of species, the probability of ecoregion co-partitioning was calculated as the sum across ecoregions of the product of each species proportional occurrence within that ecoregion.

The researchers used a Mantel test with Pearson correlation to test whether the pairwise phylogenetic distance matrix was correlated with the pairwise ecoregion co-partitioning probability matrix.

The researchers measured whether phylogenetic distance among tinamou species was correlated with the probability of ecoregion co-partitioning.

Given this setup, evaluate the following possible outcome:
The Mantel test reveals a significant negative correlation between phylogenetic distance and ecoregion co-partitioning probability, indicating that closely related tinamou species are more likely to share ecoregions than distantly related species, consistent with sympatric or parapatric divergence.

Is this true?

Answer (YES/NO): YES